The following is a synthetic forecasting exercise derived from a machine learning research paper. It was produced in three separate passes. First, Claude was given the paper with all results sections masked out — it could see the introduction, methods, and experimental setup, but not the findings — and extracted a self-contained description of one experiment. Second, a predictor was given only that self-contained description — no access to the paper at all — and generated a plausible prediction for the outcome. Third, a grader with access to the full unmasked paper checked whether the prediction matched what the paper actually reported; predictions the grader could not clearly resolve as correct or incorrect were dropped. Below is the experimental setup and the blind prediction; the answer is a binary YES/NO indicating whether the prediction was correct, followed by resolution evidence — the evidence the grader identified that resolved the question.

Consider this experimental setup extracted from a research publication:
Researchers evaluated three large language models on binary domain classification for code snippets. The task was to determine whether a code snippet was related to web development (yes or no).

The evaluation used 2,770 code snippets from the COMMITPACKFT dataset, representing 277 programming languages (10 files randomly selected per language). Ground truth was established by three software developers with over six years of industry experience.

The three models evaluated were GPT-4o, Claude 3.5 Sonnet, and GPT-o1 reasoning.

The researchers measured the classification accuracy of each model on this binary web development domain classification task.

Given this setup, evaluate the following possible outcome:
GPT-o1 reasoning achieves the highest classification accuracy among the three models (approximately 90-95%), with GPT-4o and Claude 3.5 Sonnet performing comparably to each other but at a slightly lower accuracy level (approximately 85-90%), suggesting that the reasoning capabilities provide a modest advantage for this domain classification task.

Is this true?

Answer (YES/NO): NO